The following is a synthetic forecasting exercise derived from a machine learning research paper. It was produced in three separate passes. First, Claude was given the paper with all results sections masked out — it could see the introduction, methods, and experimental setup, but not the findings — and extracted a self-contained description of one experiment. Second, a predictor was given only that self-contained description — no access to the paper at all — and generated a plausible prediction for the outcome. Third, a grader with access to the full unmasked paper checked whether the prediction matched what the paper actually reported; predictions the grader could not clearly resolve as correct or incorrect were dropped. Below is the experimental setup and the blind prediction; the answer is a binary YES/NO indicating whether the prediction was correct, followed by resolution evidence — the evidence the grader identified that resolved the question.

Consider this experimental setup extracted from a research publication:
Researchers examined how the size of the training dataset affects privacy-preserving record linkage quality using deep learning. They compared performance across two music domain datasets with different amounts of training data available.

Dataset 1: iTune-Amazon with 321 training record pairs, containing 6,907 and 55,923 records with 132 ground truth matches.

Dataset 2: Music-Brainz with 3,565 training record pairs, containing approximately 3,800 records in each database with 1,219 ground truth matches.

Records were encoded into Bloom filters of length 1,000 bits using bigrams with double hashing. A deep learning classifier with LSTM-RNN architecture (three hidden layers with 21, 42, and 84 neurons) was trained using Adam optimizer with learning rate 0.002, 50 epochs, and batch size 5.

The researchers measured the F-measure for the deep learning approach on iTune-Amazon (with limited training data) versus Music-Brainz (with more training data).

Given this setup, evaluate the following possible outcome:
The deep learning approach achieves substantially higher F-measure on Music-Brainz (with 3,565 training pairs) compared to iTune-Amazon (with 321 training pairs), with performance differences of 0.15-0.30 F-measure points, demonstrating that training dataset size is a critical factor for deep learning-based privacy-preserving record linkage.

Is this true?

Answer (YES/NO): YES